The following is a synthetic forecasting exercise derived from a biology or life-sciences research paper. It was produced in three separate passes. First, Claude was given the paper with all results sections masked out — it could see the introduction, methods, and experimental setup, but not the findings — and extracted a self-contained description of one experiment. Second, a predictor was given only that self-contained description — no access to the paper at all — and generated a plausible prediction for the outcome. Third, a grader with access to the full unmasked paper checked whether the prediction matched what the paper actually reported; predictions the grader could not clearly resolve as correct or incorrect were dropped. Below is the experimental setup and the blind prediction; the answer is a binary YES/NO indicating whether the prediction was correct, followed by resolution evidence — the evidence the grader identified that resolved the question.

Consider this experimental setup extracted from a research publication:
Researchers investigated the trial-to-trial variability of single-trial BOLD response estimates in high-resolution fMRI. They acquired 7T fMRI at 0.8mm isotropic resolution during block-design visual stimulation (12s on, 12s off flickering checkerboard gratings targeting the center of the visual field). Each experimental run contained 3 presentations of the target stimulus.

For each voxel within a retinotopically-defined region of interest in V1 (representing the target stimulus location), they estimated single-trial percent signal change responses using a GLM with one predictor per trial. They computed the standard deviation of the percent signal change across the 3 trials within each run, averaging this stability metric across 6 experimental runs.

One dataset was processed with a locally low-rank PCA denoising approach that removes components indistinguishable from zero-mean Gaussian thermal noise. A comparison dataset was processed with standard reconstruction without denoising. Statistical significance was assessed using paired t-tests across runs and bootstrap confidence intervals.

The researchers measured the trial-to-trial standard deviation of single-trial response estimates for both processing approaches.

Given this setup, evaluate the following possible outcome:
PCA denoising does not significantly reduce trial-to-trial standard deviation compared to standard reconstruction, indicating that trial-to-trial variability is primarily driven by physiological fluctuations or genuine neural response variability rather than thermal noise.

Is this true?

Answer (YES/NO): NO